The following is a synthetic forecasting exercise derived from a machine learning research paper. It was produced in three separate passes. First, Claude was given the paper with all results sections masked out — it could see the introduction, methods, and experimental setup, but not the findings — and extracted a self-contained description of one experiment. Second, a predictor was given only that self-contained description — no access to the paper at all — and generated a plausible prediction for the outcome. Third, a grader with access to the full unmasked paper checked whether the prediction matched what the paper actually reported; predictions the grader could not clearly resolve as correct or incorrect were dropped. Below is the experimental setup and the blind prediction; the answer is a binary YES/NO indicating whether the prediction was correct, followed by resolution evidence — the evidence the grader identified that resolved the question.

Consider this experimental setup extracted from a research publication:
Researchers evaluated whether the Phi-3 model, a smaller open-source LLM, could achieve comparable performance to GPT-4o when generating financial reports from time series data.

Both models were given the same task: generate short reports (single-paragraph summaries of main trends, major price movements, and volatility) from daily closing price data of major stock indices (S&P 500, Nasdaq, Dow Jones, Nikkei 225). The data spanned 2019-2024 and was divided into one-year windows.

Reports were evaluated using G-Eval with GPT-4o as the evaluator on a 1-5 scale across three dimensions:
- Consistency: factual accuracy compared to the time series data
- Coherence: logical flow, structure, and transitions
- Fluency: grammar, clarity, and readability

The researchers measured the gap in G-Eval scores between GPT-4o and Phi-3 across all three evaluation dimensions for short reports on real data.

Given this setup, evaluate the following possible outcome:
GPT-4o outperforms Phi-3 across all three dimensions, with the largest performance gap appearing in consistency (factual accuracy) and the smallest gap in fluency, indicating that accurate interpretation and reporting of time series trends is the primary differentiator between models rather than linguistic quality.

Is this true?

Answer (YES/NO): YES